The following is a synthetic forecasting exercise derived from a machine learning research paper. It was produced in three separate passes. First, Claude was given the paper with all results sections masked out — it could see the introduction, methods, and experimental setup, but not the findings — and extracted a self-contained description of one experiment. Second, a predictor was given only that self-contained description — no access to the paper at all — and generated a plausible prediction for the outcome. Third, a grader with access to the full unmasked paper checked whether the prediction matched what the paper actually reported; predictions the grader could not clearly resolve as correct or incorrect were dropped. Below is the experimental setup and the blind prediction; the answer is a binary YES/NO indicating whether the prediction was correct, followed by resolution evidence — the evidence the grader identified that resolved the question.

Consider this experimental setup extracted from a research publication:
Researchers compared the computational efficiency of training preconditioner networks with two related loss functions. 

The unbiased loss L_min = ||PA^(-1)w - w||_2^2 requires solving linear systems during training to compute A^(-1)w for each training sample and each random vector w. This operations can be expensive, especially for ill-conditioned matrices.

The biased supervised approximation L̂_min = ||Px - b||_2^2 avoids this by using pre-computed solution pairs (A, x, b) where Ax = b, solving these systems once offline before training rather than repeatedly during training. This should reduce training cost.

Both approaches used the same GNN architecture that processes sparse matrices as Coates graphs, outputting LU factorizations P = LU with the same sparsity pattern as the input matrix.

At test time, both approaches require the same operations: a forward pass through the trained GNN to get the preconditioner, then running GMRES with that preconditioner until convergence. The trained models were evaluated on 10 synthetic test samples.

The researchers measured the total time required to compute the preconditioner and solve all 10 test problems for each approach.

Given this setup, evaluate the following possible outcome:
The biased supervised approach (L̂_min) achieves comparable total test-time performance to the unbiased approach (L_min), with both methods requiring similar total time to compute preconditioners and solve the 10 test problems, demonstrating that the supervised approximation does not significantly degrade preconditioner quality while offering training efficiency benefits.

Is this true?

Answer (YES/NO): NO